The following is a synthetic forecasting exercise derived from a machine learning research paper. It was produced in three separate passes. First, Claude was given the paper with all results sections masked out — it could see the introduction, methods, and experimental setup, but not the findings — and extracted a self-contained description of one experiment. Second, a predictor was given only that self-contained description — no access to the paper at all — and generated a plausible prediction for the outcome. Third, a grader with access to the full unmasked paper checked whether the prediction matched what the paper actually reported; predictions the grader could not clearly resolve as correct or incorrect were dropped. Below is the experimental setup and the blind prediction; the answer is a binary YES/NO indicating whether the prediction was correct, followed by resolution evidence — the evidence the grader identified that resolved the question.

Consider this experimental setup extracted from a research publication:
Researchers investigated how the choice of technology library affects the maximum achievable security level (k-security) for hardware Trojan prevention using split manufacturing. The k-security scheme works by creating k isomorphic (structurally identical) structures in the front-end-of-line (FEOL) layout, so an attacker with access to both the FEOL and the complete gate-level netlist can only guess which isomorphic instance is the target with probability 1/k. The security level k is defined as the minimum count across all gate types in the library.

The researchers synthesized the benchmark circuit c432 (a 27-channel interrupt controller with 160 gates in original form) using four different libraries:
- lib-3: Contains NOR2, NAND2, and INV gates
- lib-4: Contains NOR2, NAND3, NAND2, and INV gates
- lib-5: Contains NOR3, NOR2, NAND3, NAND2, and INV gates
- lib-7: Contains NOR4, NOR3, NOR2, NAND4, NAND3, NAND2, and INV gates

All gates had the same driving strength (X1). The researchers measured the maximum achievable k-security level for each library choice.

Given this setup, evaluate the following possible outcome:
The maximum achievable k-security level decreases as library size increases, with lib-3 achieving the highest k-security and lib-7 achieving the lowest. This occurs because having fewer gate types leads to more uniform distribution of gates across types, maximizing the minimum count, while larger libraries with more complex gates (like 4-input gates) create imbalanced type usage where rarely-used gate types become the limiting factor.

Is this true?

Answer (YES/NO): YES